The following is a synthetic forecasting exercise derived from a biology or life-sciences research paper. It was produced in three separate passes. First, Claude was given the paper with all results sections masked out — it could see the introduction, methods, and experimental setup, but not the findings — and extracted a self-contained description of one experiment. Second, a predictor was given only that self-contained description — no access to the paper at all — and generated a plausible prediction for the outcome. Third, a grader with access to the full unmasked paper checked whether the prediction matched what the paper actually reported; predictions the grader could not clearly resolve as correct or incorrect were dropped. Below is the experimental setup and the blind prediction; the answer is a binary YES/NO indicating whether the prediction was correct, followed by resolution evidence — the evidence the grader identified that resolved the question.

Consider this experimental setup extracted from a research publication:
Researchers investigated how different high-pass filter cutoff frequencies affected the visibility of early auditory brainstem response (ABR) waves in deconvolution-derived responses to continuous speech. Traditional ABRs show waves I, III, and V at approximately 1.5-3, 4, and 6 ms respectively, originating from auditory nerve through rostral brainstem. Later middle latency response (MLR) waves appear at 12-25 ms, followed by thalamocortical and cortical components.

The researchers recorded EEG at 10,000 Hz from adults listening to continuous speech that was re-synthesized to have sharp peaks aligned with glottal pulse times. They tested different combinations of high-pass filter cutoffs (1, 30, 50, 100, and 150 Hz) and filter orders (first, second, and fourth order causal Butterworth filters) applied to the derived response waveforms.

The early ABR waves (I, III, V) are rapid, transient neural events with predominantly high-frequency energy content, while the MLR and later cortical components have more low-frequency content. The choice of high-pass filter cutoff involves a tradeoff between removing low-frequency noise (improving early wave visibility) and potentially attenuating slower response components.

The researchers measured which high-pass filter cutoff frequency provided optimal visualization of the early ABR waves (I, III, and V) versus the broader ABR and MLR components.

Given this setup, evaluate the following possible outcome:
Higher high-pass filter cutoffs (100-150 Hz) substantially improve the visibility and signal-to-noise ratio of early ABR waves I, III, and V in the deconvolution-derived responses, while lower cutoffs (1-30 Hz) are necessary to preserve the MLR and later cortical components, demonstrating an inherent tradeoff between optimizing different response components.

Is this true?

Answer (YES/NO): YES